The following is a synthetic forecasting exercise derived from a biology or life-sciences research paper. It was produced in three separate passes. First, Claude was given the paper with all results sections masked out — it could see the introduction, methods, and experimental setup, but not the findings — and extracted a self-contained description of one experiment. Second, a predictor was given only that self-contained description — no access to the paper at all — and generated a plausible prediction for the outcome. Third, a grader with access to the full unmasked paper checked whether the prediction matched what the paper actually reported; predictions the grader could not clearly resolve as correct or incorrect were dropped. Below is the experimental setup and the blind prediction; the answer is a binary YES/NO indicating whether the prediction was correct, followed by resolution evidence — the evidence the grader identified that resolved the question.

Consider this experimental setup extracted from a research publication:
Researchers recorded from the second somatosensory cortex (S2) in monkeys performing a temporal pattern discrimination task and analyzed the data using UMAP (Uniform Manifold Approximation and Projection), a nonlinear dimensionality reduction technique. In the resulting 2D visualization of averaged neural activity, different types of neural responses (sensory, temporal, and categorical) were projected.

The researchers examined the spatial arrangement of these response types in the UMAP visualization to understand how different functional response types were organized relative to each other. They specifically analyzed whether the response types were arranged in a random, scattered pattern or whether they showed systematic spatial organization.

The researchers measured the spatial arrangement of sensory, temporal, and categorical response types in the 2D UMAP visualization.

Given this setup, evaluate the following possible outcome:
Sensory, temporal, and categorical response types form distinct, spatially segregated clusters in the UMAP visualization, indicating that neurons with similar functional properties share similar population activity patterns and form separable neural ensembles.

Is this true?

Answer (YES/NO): NO